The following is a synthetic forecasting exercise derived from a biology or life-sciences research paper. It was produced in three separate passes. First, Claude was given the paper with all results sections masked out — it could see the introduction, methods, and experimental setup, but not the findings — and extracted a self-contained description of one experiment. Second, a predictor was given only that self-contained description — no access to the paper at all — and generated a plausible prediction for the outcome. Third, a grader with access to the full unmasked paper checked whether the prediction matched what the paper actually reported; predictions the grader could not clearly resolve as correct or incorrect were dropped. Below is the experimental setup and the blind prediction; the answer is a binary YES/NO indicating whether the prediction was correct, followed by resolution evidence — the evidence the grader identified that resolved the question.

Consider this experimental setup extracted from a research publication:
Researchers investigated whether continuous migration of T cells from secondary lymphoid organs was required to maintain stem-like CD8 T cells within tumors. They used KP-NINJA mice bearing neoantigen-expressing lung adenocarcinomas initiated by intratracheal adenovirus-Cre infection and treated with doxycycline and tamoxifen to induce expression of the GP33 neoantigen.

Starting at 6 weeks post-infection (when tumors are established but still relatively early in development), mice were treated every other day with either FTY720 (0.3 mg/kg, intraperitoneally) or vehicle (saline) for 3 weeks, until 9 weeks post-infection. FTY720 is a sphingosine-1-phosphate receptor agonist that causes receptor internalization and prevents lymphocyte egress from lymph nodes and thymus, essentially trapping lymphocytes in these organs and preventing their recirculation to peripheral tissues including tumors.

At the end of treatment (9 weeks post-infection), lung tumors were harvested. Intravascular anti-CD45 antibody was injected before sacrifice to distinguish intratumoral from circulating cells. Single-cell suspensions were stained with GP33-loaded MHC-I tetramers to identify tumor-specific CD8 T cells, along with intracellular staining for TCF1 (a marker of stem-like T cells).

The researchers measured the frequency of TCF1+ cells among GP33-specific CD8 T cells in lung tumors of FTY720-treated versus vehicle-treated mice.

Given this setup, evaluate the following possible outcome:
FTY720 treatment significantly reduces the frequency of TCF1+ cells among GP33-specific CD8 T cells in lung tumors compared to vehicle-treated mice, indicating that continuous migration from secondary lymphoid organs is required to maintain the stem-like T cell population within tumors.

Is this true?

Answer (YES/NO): YES